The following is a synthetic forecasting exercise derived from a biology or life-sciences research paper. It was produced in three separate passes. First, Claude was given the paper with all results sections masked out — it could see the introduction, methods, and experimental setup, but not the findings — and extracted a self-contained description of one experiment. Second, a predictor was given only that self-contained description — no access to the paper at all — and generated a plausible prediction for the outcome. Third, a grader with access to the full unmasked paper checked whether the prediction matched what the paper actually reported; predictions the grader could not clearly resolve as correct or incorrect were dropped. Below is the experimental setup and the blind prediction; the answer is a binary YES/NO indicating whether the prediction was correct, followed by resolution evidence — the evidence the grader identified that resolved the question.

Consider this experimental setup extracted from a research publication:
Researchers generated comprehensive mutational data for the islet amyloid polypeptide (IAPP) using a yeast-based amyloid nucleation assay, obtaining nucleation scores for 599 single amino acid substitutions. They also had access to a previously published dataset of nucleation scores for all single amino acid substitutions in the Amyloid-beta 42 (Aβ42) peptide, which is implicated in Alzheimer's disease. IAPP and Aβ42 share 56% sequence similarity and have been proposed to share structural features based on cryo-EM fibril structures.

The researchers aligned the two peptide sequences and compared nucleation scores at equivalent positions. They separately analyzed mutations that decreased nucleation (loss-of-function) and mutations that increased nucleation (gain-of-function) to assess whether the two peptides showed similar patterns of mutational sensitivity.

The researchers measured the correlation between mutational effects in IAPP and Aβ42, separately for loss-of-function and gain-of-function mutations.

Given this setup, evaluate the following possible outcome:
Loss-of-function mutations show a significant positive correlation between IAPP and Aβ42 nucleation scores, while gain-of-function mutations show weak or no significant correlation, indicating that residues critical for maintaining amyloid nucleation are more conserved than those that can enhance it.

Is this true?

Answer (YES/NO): YES